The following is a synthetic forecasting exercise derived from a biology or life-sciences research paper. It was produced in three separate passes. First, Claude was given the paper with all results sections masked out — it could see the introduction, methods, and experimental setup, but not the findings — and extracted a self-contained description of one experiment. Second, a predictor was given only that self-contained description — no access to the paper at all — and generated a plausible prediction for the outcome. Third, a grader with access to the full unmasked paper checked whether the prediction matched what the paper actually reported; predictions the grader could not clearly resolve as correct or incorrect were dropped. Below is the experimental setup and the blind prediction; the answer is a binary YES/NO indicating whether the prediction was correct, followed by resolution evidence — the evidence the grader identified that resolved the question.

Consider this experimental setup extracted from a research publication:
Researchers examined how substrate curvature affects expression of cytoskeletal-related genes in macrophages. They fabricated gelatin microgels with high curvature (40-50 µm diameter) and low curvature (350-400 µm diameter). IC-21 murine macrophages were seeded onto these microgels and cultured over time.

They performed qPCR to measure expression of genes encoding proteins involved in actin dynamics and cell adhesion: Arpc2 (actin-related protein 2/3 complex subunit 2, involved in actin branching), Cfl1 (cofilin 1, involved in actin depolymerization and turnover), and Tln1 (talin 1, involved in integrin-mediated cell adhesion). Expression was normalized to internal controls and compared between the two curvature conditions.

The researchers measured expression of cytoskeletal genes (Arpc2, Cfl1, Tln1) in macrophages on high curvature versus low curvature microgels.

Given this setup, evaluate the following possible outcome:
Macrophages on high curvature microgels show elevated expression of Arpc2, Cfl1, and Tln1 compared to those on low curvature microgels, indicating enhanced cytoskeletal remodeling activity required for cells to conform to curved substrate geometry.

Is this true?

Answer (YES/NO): NO